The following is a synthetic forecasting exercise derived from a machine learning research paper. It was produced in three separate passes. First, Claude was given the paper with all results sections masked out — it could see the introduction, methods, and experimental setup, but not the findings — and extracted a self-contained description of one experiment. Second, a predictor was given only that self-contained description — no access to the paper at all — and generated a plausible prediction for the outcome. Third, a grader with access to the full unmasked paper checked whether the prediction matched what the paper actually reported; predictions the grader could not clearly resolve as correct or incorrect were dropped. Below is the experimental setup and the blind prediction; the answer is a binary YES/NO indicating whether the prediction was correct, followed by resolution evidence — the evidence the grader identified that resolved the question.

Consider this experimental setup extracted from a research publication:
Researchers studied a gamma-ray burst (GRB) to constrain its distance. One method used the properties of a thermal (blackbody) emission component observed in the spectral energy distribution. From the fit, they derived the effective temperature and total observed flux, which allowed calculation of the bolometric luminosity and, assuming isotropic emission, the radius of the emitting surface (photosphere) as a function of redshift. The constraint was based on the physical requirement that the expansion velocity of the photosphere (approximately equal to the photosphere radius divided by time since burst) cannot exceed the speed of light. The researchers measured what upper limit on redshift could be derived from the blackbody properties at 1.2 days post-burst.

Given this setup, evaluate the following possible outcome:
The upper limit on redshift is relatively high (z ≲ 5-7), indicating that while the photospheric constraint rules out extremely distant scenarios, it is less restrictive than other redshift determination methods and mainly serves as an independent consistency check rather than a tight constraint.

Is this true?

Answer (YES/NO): NO